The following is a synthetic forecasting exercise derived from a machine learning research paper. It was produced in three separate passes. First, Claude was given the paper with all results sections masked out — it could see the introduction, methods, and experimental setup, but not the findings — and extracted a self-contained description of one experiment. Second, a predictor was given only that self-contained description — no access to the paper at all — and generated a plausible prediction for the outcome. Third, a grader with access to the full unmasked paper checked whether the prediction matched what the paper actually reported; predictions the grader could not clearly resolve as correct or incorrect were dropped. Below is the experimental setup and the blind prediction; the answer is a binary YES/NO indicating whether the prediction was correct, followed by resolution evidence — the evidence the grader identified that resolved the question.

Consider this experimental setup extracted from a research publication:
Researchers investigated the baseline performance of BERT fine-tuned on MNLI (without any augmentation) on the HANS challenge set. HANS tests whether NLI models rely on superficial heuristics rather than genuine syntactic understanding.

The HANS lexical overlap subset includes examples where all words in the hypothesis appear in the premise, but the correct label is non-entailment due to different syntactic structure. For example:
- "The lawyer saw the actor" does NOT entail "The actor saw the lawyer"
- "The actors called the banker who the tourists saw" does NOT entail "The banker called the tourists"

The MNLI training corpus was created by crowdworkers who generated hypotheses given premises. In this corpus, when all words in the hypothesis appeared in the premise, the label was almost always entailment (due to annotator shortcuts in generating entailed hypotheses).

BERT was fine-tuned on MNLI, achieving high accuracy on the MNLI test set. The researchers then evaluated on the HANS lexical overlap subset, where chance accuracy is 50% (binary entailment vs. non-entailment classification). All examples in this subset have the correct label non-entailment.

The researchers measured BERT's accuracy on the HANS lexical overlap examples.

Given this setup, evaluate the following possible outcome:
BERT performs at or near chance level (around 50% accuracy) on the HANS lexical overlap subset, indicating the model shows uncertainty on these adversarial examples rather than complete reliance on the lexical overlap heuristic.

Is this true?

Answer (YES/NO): NO